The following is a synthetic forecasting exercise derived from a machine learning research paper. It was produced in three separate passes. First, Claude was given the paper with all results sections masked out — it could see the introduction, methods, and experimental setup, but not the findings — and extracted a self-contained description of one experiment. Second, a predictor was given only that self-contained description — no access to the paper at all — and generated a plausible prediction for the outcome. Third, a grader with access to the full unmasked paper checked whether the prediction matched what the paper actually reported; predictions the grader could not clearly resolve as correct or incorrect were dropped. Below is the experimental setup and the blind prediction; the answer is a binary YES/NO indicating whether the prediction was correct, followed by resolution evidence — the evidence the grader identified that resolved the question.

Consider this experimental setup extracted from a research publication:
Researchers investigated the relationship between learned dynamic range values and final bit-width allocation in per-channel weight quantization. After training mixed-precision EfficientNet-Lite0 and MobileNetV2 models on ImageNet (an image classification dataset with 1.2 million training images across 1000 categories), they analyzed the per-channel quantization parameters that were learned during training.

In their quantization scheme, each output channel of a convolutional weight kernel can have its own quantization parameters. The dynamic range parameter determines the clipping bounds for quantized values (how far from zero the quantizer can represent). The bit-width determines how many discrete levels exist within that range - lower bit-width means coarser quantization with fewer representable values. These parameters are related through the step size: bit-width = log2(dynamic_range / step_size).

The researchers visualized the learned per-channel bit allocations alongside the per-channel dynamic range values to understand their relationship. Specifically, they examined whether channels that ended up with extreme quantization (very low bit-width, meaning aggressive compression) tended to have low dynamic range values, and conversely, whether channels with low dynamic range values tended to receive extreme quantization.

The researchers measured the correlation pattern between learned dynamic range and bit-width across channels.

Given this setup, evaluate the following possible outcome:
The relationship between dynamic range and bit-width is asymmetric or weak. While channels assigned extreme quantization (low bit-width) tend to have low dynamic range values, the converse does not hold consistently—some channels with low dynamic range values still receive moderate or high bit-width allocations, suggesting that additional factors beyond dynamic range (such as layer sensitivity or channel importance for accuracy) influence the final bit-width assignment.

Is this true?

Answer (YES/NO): YES